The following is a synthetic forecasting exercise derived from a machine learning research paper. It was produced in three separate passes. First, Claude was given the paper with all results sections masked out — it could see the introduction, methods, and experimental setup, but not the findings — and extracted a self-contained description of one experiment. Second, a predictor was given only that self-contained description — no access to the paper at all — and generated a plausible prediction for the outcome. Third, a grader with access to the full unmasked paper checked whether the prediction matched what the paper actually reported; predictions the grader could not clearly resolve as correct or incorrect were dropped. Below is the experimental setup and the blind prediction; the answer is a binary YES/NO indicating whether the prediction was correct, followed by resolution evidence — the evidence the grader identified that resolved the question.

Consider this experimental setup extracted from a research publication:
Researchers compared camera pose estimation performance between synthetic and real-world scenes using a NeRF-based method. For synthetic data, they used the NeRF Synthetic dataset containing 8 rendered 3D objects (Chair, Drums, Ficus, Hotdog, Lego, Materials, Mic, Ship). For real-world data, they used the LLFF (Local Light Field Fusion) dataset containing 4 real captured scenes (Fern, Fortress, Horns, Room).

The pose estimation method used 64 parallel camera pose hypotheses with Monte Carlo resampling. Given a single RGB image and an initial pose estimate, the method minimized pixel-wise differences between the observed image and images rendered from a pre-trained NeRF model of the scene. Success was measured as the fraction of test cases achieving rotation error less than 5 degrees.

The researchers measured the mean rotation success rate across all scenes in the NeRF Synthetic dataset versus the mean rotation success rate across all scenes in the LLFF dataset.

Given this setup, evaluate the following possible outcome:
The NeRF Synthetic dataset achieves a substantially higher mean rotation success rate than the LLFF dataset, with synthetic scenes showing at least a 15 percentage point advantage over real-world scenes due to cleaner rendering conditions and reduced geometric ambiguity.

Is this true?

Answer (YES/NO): NO